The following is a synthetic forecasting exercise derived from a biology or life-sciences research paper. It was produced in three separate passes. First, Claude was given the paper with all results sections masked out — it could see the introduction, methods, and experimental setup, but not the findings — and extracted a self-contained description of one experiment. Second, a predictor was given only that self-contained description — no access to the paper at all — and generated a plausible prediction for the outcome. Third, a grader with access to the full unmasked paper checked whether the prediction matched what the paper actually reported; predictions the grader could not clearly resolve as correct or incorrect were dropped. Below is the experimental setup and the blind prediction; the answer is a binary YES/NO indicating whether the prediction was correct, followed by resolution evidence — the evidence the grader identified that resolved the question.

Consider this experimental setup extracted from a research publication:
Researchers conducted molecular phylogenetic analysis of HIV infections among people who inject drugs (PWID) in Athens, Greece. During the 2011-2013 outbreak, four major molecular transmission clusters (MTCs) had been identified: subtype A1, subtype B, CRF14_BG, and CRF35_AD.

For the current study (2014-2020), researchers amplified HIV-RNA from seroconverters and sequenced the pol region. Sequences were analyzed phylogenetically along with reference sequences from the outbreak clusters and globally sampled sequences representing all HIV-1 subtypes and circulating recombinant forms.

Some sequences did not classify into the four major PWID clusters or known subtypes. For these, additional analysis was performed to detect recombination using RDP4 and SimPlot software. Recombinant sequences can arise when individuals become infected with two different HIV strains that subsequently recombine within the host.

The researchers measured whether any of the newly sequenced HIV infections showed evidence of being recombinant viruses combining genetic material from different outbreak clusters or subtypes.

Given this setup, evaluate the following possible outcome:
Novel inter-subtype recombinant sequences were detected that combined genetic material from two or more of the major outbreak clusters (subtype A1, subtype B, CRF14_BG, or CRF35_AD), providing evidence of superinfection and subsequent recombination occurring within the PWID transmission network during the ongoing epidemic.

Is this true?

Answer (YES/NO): NO